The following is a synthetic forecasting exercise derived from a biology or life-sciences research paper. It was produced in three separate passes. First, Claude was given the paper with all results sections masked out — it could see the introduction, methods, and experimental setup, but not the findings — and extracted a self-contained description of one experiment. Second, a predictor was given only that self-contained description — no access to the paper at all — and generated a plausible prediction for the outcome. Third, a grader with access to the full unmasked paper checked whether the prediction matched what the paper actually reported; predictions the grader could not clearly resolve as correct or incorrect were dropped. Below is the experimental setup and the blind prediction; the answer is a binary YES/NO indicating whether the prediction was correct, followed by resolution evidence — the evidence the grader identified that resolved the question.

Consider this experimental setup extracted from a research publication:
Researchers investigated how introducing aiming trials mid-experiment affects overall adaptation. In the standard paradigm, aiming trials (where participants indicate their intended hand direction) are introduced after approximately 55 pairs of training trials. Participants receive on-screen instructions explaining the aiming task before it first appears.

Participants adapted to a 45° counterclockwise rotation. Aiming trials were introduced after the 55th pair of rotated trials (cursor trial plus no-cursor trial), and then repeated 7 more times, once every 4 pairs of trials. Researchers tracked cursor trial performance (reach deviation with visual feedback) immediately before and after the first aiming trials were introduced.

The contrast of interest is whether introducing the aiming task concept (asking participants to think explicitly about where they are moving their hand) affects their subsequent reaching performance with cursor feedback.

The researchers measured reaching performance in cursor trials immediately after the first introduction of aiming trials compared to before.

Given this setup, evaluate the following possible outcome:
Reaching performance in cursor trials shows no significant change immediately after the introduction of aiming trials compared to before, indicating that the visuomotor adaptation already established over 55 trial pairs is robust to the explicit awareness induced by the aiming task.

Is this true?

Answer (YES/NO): NO